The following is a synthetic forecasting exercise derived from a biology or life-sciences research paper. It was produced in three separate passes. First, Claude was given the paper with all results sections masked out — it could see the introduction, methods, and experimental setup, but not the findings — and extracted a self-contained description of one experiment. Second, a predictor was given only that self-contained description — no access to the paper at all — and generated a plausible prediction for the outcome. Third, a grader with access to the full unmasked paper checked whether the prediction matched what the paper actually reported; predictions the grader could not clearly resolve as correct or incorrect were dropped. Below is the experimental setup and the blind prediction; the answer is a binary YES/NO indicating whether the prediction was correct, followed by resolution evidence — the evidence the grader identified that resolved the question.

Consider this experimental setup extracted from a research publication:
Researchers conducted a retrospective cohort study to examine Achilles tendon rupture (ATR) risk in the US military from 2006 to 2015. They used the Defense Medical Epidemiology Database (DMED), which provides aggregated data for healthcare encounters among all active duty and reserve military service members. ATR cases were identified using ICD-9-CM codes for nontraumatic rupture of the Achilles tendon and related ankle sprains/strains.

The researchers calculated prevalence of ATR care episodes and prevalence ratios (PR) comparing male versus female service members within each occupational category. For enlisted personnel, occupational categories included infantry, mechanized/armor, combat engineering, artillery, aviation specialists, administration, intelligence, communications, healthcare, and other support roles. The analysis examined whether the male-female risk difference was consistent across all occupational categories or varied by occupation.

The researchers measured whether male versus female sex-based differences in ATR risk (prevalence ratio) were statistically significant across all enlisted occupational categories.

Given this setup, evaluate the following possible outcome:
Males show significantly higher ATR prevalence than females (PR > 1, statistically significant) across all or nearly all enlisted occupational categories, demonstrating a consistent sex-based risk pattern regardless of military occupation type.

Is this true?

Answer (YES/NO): YES